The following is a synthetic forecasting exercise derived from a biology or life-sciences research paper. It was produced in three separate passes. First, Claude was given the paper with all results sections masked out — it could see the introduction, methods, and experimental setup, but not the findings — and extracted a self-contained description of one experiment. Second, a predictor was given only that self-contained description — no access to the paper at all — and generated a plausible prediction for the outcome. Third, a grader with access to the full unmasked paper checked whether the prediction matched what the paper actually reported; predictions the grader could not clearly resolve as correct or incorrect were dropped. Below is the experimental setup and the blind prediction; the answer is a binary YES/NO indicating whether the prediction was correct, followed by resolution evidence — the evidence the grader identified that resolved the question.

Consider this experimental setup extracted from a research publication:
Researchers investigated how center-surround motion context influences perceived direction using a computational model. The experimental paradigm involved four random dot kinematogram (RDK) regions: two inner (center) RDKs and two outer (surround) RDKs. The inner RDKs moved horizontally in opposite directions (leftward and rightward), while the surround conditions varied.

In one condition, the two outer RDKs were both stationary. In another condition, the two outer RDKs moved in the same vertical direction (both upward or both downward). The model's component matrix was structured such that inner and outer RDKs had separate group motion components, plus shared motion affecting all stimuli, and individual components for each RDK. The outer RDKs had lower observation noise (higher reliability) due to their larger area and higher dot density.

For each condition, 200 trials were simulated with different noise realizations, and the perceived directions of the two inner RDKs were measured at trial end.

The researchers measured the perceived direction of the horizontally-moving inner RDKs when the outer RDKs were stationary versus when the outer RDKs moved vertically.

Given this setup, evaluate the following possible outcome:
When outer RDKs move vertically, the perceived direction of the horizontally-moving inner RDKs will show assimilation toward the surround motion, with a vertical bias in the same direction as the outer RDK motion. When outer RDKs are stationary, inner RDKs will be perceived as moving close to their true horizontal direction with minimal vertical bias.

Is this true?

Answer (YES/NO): NO